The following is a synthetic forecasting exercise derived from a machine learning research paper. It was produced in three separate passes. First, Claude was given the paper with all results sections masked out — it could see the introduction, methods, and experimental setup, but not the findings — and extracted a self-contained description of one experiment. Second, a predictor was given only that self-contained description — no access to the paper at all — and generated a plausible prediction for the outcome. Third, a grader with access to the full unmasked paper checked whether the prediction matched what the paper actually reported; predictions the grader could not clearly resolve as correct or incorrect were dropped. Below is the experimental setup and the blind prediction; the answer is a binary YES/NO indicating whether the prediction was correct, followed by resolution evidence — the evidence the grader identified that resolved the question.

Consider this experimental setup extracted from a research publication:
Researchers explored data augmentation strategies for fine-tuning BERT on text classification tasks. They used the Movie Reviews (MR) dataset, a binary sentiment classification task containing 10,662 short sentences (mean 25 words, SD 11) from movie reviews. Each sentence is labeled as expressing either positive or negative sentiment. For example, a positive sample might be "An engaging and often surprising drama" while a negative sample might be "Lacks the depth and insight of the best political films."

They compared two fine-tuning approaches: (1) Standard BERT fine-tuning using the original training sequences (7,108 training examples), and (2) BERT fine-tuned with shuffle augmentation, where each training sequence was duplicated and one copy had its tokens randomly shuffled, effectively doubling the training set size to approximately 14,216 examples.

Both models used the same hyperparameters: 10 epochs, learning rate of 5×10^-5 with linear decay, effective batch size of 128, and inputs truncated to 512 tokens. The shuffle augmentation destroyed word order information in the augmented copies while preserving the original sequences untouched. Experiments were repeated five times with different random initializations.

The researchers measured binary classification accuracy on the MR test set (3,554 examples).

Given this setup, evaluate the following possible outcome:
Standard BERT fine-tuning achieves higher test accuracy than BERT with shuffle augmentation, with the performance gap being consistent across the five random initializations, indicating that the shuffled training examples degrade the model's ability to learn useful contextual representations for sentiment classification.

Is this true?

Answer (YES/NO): NO